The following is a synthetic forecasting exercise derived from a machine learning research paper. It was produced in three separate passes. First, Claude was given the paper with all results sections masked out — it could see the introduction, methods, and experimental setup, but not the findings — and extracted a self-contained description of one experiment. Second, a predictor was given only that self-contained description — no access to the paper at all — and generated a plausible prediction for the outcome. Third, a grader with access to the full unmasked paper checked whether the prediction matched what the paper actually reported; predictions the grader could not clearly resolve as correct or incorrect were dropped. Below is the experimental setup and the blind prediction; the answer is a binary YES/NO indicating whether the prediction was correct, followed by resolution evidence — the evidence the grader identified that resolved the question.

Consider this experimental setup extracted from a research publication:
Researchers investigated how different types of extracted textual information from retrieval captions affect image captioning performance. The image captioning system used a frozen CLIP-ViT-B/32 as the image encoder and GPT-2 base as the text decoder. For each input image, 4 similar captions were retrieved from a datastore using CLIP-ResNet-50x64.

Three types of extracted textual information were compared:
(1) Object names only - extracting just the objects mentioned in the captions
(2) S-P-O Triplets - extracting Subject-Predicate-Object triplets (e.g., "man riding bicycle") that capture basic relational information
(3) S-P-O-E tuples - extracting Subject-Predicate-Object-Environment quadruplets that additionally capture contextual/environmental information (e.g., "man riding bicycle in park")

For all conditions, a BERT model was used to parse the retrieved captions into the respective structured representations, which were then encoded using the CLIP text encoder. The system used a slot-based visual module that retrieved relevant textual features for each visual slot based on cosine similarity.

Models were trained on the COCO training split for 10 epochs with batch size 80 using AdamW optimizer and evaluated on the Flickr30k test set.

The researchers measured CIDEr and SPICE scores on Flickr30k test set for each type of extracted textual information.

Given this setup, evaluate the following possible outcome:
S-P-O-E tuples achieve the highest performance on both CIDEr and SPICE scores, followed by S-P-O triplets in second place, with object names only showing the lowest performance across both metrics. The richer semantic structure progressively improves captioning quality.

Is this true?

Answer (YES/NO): YES